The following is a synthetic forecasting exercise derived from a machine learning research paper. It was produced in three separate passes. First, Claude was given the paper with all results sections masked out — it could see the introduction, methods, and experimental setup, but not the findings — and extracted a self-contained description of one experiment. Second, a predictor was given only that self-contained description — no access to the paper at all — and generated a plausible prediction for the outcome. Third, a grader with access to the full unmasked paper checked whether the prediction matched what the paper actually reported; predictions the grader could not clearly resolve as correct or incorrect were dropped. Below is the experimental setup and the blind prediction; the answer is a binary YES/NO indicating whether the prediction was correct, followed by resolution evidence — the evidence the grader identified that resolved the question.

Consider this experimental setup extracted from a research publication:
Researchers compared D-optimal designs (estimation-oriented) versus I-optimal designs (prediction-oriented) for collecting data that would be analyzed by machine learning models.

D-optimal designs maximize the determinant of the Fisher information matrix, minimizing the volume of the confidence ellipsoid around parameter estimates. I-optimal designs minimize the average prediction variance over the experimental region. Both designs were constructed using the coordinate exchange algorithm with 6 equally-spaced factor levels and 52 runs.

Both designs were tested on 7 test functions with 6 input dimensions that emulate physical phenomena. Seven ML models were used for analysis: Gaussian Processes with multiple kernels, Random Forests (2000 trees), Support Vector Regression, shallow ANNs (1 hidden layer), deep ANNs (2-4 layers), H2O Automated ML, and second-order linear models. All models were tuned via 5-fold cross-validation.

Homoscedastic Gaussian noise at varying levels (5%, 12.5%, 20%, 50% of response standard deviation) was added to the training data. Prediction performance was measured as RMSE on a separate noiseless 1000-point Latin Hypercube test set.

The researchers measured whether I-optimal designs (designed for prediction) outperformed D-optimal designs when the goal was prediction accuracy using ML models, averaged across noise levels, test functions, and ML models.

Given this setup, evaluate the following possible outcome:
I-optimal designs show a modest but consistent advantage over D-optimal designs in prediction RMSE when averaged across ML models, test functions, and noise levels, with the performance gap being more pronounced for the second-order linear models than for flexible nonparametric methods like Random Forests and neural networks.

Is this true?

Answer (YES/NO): NO